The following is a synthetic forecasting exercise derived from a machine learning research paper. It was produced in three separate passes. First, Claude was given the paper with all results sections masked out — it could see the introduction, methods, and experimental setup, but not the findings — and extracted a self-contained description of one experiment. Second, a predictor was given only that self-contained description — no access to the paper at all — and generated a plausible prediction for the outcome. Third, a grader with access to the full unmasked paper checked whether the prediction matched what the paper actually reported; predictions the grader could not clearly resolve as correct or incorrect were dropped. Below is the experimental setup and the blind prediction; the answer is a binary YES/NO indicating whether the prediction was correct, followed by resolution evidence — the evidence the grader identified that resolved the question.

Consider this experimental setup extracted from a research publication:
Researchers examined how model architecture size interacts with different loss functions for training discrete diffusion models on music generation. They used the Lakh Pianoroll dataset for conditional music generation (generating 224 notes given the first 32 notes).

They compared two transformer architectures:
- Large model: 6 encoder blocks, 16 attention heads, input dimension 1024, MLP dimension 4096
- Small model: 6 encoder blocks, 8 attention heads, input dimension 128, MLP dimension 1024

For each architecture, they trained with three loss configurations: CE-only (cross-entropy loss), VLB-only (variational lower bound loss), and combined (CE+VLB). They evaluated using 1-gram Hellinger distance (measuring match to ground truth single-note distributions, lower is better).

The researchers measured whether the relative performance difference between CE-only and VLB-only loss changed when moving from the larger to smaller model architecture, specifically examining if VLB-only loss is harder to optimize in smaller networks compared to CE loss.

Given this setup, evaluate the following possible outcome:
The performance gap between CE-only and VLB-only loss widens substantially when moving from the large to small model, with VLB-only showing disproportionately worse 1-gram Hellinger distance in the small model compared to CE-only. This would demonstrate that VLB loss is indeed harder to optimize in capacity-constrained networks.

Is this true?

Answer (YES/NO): YES